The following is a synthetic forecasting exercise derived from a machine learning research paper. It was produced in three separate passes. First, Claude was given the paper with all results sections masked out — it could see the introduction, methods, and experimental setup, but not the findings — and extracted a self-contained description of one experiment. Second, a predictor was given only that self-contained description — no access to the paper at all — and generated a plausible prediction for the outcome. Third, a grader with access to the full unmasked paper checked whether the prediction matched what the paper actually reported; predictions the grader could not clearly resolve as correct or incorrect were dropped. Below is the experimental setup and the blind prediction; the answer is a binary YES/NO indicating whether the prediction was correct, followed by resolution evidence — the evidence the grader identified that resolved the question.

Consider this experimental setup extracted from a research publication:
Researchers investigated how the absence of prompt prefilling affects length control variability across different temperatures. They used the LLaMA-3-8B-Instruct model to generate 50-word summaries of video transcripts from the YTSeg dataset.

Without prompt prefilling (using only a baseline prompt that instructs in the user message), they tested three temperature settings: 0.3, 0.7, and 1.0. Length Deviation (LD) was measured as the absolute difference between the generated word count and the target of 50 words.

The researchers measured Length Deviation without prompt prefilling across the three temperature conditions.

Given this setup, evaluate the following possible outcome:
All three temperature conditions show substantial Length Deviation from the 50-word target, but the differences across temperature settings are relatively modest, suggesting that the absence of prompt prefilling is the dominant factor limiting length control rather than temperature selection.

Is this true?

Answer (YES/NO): NO